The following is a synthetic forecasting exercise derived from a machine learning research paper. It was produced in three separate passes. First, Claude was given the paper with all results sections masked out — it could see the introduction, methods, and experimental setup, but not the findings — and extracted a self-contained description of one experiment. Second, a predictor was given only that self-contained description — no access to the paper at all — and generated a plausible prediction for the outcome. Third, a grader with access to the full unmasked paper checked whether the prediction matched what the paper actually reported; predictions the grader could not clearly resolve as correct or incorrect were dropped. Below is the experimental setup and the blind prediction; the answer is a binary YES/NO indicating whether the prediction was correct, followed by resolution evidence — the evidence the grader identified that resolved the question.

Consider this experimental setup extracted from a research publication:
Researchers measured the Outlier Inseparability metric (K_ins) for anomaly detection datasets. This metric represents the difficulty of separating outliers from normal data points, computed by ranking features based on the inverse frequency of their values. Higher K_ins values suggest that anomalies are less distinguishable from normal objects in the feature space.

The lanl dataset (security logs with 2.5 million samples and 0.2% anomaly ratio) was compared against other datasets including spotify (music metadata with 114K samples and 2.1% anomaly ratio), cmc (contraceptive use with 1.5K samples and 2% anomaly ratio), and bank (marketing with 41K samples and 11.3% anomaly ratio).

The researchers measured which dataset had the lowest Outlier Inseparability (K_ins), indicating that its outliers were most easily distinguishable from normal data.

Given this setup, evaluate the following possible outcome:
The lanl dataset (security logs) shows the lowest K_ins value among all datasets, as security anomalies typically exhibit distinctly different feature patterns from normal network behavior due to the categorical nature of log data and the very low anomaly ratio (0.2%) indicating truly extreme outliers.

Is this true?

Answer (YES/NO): YES